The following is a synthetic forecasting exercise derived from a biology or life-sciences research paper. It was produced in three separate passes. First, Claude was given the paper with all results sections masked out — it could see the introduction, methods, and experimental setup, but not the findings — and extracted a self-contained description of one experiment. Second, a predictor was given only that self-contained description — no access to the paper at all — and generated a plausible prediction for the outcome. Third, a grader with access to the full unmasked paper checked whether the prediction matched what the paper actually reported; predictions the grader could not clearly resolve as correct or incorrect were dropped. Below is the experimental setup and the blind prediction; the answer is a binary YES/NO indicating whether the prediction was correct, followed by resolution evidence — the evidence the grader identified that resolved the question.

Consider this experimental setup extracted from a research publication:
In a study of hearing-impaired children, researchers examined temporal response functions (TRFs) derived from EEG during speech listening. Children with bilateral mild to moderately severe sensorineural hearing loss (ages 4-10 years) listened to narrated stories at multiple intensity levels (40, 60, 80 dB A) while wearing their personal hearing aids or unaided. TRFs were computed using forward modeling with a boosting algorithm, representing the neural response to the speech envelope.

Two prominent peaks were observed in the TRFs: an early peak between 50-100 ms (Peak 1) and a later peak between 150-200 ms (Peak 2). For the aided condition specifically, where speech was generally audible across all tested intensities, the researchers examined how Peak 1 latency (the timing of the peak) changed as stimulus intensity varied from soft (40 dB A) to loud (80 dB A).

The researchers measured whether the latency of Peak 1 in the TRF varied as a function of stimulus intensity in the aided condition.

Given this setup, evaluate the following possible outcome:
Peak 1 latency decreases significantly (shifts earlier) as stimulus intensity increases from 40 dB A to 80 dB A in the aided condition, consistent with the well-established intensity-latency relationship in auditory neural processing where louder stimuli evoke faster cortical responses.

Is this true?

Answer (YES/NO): YES